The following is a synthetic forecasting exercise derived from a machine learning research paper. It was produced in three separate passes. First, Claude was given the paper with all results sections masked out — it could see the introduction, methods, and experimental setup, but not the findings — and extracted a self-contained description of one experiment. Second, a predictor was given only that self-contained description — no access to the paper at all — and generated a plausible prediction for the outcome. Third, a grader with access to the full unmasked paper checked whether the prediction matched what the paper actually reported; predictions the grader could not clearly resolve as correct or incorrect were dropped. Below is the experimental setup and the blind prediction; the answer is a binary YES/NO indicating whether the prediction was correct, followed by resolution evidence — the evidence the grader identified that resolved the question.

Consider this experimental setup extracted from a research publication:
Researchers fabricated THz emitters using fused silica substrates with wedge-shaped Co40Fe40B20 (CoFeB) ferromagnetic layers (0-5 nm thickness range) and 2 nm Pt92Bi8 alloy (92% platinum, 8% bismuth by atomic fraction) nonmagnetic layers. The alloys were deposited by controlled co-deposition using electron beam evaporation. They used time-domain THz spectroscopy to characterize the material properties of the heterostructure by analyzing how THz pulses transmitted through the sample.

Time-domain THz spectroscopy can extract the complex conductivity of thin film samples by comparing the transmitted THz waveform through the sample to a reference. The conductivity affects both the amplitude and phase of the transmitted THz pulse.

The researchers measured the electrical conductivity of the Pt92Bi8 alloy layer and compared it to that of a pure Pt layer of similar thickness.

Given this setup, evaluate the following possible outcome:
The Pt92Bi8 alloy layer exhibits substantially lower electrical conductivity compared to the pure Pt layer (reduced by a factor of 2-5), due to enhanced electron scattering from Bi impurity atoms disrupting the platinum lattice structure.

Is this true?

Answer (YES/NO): NO